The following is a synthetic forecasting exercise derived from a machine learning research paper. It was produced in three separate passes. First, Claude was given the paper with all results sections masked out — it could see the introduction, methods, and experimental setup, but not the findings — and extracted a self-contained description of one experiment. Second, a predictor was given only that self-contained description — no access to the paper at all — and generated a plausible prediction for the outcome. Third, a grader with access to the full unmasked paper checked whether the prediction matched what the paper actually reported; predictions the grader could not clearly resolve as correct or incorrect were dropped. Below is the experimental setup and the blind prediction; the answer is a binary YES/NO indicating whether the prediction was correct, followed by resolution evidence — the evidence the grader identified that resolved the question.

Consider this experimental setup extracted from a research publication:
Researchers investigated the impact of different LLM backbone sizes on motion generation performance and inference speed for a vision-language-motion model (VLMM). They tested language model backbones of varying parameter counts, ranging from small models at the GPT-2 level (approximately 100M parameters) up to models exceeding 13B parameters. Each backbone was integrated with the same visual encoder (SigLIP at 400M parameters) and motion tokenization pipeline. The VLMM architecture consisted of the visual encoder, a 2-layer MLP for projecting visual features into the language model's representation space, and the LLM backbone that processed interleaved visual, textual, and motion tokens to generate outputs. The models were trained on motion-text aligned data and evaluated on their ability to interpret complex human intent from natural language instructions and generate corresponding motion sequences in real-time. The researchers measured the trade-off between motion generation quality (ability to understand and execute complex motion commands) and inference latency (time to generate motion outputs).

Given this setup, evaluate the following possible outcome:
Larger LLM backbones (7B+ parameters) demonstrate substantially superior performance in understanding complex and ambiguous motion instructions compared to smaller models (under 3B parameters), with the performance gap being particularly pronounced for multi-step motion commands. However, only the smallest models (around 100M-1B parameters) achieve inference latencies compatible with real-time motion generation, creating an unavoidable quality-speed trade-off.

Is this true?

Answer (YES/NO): NO